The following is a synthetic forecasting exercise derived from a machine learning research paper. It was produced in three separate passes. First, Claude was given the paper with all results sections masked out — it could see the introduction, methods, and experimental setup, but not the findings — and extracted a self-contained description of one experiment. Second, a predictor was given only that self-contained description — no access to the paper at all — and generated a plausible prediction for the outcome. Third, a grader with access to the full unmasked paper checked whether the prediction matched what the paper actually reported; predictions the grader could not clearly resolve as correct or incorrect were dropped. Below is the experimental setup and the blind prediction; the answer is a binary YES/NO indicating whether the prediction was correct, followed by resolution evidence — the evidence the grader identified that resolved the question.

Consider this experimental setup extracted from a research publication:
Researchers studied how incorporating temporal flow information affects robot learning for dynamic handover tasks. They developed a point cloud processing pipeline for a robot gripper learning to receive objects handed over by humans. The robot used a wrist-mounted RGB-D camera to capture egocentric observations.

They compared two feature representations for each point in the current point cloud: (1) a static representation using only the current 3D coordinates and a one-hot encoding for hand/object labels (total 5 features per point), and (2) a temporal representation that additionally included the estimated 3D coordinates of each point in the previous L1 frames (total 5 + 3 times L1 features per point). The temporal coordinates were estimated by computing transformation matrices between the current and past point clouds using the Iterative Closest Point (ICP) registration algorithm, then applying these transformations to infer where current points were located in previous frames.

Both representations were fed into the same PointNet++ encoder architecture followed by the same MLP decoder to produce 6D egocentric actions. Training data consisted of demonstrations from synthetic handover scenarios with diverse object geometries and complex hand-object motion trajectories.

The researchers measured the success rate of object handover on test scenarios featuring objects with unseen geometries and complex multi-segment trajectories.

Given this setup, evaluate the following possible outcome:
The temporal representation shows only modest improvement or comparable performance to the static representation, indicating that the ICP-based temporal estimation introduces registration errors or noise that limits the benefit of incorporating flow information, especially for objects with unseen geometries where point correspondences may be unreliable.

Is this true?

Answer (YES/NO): NO